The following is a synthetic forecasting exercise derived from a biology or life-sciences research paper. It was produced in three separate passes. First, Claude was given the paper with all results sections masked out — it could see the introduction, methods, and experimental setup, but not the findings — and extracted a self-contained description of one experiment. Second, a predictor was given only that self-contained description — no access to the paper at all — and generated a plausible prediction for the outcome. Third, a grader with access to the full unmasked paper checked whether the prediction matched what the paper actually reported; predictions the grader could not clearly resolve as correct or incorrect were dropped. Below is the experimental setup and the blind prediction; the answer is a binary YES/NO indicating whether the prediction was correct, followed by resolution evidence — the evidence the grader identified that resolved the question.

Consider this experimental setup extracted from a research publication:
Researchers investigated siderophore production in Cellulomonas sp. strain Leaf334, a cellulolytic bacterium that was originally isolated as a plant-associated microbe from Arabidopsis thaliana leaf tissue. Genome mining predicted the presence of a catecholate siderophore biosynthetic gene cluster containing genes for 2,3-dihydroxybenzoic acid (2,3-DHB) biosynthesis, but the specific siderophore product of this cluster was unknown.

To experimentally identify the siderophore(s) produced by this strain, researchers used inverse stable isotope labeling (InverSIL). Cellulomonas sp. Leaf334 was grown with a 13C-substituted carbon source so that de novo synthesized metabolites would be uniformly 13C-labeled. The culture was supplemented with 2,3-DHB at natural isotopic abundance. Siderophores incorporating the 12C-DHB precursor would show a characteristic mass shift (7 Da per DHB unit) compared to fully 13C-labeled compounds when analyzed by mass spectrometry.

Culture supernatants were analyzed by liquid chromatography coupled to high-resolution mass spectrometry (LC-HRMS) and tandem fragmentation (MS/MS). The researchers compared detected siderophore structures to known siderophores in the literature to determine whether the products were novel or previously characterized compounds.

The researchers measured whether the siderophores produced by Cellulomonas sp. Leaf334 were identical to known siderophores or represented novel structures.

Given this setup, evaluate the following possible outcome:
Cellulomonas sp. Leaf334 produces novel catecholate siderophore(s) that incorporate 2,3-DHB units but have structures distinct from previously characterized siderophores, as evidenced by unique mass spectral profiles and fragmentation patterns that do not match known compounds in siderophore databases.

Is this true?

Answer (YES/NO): YES